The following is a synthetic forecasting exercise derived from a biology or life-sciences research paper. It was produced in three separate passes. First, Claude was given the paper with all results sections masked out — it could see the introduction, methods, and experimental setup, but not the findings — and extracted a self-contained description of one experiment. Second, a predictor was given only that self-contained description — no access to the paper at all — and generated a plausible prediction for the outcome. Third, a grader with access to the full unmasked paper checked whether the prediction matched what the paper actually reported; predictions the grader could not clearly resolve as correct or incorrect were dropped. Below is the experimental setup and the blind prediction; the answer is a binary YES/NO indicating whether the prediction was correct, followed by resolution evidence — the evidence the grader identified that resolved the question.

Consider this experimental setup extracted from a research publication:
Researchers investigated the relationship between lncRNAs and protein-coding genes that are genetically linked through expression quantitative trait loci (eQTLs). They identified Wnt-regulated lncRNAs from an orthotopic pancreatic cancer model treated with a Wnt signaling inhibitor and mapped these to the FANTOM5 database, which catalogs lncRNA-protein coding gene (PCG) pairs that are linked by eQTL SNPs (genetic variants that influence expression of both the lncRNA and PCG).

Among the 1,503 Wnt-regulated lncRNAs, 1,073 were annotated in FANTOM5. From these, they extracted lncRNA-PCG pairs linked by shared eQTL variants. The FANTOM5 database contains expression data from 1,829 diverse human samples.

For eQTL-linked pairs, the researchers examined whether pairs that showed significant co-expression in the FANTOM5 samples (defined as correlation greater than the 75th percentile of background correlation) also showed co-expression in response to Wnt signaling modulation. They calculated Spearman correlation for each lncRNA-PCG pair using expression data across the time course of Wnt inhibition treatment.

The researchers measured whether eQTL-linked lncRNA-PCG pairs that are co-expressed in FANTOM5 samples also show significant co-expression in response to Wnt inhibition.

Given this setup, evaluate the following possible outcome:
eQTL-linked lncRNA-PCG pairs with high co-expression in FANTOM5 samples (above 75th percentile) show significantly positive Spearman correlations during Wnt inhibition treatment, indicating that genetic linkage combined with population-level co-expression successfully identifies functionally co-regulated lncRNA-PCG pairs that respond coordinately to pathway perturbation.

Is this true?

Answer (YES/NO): NO